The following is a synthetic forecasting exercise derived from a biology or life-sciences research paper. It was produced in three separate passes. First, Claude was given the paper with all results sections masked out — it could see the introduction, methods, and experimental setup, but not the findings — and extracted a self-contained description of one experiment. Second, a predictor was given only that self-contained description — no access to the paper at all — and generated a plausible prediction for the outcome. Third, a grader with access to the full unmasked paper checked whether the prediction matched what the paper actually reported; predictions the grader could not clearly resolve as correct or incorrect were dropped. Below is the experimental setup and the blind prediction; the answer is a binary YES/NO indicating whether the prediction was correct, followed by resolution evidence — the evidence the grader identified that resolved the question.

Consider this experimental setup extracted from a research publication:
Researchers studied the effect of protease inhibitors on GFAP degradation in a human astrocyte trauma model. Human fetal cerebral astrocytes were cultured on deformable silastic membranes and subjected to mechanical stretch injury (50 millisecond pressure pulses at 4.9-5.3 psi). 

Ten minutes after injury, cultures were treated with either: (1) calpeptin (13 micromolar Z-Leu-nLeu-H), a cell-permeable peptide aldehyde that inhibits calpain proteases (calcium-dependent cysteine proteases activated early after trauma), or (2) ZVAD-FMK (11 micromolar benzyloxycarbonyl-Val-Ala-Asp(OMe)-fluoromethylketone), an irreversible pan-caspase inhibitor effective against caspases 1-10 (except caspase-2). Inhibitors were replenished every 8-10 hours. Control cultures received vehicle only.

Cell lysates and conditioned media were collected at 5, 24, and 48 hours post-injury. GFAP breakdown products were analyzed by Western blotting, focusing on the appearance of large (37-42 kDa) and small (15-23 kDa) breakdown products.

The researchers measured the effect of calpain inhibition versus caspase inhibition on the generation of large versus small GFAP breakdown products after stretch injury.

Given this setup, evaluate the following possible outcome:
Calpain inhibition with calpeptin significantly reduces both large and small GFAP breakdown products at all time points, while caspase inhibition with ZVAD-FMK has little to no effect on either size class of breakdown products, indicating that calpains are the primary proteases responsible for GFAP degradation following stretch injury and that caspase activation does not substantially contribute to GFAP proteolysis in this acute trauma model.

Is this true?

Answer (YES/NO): NO